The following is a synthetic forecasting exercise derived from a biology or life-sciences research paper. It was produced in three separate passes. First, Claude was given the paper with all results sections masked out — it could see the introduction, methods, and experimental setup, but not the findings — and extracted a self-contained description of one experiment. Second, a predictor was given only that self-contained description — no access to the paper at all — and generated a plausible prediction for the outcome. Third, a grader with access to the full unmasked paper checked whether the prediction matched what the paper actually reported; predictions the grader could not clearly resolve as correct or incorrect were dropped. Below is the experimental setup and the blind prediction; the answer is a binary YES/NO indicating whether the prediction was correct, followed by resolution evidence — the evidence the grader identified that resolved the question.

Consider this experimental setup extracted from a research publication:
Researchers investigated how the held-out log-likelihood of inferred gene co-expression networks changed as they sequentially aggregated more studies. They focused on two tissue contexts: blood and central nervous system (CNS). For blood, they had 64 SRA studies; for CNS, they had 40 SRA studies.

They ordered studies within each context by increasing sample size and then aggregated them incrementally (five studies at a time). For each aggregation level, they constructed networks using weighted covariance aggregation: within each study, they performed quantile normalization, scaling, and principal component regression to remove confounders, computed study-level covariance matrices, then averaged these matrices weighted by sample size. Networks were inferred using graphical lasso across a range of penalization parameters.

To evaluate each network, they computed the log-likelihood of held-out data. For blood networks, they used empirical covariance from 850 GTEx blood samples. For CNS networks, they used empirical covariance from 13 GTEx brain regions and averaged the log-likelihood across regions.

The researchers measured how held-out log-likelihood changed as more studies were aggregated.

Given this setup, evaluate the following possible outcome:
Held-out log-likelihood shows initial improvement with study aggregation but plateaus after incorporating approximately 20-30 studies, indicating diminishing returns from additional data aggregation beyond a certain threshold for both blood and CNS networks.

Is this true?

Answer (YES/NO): NO